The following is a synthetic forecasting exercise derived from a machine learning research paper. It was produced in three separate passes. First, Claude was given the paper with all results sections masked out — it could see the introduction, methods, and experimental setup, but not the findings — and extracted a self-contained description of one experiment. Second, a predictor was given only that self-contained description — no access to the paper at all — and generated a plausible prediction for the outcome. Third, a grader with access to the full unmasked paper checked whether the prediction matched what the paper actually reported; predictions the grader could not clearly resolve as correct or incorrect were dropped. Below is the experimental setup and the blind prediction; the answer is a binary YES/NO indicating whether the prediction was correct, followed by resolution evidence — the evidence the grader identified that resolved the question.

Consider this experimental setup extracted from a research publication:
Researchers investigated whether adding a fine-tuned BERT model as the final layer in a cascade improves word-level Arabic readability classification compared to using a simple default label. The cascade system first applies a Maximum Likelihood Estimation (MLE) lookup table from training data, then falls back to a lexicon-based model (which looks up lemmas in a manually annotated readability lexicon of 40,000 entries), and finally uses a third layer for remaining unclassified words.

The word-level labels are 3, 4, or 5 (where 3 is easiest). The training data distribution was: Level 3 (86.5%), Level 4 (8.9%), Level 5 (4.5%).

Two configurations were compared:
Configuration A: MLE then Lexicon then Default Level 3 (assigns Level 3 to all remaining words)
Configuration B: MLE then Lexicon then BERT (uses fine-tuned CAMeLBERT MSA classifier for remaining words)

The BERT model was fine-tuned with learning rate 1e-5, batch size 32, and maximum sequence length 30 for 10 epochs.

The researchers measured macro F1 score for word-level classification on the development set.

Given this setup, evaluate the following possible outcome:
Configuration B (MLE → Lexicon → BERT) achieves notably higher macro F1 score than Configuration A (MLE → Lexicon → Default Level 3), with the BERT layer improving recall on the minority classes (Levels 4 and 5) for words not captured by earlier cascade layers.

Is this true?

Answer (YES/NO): NO